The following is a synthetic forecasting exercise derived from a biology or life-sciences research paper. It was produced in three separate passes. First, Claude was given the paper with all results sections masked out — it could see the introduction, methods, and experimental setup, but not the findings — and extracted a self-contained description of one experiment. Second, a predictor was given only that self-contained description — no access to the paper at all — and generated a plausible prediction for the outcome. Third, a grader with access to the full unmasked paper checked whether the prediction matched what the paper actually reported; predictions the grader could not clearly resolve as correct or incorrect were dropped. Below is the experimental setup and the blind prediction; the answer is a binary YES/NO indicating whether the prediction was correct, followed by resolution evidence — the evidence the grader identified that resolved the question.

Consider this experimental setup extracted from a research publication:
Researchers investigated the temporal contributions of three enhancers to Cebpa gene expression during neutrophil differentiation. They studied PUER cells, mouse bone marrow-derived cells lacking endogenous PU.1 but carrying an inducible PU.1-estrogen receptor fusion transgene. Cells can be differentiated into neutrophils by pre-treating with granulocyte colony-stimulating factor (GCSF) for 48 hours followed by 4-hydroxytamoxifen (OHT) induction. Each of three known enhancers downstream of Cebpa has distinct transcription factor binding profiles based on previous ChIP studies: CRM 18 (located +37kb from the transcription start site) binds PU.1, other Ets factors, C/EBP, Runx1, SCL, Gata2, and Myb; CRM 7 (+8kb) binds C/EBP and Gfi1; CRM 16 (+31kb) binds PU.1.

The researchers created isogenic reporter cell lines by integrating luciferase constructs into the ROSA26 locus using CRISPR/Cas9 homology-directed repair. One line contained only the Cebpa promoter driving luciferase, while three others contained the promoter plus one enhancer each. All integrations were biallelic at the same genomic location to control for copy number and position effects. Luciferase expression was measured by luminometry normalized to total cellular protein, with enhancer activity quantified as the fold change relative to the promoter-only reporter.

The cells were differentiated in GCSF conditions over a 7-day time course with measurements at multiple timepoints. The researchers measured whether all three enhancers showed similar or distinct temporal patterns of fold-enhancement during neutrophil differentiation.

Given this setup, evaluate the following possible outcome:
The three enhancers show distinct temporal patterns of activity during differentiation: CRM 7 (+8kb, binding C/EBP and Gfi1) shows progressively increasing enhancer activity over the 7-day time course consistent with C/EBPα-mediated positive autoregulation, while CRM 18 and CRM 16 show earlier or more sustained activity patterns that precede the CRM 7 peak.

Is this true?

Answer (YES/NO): NO